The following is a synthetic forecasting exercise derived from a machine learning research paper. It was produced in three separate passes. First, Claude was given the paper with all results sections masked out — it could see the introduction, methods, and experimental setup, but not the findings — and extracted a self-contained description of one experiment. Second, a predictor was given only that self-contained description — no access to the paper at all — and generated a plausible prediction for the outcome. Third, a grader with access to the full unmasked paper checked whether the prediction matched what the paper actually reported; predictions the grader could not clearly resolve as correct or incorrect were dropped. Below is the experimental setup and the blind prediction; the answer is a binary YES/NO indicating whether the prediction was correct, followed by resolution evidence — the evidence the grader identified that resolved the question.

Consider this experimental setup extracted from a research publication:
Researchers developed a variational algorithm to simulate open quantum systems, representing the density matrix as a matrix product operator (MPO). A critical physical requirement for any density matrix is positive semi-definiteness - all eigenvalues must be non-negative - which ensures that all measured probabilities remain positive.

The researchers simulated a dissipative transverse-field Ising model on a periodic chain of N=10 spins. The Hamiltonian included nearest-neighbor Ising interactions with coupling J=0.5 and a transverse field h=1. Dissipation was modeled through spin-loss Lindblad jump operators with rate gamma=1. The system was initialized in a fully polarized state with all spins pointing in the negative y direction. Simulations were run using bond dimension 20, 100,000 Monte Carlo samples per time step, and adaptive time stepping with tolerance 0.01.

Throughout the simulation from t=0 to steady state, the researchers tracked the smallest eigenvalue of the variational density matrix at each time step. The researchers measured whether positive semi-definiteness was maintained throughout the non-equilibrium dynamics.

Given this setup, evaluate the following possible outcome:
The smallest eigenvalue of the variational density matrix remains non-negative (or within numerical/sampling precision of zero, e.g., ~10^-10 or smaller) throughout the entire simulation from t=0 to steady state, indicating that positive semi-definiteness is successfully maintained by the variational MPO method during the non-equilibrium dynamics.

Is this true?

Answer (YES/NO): YES